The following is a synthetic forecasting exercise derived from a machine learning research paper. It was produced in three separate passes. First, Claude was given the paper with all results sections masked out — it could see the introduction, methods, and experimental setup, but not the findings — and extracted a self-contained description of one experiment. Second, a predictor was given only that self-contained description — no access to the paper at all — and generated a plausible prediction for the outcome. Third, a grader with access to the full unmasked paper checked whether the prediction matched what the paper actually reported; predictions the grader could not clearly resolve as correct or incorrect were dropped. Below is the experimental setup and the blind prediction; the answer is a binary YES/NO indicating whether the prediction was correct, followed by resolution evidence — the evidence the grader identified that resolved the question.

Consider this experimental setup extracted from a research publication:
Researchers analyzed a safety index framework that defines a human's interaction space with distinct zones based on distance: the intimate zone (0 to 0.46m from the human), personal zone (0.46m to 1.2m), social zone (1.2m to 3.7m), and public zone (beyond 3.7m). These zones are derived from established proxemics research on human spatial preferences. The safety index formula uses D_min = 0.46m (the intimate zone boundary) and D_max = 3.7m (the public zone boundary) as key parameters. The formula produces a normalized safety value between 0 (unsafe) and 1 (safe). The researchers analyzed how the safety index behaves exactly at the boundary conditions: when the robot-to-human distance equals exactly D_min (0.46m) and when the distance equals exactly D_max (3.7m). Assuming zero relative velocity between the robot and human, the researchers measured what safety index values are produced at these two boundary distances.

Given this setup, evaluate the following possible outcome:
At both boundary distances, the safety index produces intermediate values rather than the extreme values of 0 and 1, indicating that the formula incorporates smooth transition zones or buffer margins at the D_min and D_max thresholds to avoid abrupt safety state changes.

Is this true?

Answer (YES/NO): NO